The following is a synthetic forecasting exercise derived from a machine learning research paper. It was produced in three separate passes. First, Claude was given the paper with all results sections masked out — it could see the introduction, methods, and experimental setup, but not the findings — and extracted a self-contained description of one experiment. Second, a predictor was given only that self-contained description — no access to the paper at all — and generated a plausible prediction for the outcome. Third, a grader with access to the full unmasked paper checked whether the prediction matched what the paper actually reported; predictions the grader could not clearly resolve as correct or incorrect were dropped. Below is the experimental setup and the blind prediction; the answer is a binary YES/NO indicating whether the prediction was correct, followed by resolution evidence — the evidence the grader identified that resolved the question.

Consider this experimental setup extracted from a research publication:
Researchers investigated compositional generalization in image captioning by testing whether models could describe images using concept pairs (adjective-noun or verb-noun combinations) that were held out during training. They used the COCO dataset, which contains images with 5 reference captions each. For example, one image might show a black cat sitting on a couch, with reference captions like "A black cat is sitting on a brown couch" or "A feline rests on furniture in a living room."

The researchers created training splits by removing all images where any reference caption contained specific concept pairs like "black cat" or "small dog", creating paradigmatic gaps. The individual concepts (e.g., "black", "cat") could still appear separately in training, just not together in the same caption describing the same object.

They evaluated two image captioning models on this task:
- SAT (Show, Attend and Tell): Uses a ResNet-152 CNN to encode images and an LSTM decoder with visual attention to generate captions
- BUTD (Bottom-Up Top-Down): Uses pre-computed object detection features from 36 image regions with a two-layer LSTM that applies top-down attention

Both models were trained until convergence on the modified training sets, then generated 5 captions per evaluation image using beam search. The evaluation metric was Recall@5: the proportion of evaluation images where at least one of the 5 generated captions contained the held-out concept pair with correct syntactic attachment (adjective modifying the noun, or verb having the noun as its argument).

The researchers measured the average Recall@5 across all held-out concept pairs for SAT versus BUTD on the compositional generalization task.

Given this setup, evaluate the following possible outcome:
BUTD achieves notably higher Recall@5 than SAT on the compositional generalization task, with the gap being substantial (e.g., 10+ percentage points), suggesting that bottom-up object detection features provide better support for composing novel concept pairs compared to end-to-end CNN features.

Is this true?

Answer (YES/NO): NO